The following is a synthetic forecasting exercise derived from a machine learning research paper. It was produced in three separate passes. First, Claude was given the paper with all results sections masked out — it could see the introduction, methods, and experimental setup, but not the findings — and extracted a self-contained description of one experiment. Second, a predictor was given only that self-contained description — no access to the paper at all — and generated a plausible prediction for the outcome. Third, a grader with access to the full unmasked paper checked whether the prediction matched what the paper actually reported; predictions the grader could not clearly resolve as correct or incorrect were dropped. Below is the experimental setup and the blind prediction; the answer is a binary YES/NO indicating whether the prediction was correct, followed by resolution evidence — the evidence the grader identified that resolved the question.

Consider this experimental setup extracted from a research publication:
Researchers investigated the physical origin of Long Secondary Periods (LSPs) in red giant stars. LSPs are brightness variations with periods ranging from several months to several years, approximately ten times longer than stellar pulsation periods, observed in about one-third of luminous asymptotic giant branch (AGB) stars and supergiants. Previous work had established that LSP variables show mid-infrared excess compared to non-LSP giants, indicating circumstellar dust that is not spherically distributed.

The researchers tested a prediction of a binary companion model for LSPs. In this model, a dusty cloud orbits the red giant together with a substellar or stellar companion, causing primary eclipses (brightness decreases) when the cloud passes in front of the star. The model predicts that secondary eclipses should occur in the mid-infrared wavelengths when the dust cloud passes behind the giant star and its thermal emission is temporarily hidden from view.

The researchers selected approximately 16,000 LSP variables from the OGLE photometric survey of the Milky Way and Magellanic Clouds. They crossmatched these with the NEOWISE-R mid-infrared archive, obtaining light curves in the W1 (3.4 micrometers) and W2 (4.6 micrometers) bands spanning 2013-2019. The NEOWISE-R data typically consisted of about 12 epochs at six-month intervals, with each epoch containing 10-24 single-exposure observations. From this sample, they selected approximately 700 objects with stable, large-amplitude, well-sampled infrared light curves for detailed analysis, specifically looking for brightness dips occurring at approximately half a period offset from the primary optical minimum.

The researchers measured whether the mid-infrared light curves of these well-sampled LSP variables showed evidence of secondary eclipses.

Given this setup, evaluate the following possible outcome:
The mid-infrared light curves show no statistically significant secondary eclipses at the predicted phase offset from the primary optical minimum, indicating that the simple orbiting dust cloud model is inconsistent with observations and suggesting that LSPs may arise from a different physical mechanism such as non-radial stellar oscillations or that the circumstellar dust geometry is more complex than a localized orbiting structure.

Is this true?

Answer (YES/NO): NO